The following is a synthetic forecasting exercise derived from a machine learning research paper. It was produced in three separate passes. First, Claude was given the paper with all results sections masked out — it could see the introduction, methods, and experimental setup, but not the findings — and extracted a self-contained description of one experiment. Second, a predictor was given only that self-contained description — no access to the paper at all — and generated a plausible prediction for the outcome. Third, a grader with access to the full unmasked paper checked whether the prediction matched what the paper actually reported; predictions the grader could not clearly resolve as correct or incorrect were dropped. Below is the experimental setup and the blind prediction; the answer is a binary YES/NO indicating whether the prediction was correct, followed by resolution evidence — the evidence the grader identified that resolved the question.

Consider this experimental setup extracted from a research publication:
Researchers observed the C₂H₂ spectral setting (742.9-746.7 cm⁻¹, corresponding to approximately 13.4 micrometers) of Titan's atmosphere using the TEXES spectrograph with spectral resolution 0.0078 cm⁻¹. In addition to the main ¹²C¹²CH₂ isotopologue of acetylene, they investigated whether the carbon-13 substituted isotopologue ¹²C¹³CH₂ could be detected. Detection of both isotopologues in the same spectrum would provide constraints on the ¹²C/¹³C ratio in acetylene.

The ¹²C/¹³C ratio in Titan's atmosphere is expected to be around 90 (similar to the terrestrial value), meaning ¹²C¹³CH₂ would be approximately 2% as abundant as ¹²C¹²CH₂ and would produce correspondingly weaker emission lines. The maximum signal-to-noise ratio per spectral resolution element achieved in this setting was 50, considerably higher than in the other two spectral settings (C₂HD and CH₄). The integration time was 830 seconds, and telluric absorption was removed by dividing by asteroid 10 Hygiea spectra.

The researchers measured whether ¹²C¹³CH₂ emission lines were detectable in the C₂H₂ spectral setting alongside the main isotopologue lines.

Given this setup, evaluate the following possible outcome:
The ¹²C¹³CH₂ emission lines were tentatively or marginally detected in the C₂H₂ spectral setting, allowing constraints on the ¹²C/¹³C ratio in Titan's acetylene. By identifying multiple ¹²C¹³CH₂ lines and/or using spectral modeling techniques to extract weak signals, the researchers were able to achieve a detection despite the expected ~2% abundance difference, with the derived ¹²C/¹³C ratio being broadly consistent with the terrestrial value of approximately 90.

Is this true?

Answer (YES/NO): NO